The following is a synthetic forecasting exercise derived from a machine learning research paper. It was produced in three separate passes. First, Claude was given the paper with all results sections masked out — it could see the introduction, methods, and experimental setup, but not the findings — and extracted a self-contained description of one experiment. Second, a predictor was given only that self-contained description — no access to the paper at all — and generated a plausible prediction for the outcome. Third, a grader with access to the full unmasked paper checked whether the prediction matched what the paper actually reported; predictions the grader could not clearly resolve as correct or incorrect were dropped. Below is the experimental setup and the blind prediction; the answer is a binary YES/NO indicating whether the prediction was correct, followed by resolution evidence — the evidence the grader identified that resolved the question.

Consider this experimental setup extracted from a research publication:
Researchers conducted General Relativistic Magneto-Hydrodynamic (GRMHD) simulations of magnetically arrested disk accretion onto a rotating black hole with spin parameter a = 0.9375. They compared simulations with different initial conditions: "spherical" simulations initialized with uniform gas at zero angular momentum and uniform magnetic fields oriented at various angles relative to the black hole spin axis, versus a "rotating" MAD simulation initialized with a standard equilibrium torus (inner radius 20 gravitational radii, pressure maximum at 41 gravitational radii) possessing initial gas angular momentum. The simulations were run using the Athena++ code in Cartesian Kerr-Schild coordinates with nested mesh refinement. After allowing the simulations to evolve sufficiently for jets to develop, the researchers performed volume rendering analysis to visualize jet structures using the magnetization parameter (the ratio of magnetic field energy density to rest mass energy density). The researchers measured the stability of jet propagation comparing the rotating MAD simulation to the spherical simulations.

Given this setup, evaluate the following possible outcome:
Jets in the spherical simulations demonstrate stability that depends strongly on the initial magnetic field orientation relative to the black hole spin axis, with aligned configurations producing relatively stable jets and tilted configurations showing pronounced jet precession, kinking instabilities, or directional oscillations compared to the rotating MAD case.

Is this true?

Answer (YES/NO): NO